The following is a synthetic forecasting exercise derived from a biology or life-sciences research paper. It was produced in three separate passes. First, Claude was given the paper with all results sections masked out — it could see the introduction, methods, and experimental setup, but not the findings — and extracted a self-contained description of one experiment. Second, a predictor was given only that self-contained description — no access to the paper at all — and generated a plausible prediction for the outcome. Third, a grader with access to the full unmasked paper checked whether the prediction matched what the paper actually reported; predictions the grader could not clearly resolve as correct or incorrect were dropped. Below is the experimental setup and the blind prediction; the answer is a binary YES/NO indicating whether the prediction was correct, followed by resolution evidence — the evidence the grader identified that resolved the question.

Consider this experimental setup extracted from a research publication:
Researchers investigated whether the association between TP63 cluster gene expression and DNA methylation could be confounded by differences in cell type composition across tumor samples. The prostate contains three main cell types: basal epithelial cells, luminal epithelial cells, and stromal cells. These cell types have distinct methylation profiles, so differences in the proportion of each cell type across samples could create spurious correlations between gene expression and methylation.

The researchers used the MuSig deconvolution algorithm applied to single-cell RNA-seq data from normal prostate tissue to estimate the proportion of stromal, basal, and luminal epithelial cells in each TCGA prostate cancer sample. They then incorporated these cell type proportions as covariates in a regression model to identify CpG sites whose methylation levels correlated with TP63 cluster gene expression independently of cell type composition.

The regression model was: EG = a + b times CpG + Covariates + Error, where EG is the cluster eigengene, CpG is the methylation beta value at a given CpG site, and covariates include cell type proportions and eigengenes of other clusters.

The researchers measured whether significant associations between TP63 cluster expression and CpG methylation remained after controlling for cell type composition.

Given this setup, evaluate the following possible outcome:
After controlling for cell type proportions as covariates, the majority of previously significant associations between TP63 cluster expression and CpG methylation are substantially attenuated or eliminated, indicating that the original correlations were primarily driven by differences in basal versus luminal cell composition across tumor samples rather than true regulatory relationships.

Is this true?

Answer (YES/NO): NO